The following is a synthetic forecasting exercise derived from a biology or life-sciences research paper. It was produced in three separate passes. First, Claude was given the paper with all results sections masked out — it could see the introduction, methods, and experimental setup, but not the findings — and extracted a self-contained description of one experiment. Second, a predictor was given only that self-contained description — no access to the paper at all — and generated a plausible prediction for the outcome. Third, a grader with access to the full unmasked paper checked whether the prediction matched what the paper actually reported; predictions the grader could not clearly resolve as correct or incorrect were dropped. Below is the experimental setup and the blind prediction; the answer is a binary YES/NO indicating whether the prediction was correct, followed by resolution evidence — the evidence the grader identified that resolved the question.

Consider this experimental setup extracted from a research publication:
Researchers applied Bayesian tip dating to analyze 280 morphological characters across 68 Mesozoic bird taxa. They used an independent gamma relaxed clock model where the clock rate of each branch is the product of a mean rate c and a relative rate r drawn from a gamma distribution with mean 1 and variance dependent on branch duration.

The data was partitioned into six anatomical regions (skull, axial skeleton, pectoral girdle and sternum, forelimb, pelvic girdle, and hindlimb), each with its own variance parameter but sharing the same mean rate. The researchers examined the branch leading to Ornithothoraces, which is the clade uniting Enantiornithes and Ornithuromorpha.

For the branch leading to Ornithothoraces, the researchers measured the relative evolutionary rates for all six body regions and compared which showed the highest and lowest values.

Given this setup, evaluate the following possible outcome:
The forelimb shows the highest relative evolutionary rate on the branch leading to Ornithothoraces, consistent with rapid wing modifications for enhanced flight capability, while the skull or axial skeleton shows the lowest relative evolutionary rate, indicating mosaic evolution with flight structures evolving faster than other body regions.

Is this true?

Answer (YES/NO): NO